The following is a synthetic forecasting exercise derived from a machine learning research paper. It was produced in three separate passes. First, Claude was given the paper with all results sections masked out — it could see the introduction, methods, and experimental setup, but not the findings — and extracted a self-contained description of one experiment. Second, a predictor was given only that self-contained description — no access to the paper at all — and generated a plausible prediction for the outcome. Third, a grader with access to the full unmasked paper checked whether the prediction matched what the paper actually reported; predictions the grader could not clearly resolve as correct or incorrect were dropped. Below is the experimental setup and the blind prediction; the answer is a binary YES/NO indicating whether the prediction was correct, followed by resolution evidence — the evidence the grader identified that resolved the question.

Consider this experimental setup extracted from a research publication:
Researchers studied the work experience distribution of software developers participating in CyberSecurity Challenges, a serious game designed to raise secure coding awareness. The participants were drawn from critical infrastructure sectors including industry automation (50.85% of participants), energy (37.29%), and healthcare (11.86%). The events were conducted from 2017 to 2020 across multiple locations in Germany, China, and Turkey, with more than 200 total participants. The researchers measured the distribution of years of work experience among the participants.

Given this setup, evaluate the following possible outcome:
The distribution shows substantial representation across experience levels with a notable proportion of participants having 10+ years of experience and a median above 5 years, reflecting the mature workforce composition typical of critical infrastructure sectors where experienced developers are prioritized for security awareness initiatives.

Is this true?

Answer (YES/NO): NO